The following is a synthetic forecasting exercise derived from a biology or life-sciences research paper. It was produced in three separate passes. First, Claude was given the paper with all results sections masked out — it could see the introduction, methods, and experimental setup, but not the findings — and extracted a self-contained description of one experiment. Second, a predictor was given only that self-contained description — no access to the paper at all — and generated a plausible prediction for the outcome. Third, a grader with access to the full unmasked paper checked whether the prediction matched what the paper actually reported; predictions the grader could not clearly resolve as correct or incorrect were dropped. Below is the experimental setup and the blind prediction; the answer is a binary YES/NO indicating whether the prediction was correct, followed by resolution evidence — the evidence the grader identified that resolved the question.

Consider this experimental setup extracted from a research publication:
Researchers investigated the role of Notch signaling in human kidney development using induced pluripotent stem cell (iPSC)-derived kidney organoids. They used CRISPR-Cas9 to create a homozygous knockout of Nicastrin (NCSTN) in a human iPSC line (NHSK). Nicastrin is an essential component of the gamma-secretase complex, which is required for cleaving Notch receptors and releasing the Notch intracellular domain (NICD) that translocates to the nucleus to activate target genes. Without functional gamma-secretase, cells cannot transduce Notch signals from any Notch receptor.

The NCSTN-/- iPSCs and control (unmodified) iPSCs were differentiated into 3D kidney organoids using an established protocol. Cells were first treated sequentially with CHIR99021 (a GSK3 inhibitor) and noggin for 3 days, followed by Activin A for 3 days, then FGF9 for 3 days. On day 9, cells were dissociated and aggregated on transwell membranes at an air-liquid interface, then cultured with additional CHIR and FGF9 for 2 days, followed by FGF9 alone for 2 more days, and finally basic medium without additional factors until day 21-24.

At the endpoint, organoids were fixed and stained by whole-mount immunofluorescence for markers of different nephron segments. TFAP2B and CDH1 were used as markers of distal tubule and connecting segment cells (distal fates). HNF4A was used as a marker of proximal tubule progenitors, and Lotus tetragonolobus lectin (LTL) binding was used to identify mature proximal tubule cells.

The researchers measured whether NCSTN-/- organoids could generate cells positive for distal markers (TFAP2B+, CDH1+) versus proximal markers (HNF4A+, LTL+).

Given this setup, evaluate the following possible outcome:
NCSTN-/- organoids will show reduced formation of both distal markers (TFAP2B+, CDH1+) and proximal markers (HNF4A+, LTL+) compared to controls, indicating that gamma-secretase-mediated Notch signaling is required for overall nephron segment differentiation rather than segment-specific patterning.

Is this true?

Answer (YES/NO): NO